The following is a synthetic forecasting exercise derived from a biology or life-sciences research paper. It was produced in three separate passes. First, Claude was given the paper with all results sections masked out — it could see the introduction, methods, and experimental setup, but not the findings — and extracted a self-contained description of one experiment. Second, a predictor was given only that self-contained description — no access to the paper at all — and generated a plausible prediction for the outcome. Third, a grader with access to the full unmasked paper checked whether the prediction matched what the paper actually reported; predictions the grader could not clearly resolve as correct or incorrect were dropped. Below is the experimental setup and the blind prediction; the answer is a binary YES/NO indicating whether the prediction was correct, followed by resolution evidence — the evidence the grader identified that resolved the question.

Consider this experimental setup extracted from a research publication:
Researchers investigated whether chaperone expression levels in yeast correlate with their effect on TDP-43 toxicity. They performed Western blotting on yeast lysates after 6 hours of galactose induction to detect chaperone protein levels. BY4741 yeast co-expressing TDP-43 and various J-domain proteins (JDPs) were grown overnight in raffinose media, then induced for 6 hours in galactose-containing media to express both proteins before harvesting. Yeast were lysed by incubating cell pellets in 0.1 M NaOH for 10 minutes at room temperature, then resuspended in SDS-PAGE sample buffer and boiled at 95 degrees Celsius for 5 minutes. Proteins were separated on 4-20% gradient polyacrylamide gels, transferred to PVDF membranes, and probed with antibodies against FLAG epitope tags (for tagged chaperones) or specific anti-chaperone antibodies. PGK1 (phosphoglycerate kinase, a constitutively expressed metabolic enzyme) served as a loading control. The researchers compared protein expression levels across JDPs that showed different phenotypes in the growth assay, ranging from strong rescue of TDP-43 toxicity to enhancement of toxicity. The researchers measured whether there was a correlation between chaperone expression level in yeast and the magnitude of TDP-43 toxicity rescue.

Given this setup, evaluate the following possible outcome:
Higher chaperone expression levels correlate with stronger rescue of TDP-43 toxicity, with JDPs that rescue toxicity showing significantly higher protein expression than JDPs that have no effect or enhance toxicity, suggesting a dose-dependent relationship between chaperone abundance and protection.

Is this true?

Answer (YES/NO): NO